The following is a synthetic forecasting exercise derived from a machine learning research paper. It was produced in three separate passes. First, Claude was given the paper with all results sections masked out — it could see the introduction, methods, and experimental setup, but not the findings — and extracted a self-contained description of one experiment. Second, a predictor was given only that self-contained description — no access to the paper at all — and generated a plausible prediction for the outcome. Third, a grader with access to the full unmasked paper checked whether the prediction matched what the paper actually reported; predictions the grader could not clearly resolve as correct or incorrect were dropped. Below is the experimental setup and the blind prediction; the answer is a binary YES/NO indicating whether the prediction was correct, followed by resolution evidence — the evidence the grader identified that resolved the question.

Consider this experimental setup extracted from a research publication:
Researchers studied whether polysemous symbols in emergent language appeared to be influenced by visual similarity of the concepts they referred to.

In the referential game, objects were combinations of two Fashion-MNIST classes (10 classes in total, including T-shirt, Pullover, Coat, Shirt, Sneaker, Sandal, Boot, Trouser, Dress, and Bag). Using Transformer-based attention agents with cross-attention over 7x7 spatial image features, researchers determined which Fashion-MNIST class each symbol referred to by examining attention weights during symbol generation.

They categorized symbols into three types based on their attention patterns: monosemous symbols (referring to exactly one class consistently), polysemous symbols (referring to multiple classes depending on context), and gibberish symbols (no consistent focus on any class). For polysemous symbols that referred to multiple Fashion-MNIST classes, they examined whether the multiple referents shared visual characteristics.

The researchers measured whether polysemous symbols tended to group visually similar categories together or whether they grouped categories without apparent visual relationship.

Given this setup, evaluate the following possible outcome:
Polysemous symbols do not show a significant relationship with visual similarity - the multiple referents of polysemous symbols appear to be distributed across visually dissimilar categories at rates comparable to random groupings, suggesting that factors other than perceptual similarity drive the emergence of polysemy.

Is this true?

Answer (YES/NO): NO